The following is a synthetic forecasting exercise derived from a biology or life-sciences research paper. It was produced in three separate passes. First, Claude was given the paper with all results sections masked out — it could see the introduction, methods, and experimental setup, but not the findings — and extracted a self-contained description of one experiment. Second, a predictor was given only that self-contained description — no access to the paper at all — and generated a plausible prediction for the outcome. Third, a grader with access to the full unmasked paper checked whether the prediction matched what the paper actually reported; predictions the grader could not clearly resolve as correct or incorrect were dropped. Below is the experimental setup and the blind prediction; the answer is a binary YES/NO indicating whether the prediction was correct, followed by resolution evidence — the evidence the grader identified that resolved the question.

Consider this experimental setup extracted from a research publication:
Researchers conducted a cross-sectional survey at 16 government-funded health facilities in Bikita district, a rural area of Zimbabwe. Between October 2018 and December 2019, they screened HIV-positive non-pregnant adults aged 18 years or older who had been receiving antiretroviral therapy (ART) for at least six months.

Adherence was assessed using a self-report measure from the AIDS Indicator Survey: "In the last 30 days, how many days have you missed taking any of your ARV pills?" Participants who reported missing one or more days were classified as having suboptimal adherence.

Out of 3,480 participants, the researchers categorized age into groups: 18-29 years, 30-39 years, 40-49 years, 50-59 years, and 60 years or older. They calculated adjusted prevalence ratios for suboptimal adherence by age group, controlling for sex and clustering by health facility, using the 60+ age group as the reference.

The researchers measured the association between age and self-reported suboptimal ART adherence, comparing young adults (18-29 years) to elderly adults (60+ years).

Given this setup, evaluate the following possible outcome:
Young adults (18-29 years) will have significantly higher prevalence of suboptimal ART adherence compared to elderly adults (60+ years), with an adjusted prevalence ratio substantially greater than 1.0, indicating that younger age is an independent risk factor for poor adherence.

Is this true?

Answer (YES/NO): YES